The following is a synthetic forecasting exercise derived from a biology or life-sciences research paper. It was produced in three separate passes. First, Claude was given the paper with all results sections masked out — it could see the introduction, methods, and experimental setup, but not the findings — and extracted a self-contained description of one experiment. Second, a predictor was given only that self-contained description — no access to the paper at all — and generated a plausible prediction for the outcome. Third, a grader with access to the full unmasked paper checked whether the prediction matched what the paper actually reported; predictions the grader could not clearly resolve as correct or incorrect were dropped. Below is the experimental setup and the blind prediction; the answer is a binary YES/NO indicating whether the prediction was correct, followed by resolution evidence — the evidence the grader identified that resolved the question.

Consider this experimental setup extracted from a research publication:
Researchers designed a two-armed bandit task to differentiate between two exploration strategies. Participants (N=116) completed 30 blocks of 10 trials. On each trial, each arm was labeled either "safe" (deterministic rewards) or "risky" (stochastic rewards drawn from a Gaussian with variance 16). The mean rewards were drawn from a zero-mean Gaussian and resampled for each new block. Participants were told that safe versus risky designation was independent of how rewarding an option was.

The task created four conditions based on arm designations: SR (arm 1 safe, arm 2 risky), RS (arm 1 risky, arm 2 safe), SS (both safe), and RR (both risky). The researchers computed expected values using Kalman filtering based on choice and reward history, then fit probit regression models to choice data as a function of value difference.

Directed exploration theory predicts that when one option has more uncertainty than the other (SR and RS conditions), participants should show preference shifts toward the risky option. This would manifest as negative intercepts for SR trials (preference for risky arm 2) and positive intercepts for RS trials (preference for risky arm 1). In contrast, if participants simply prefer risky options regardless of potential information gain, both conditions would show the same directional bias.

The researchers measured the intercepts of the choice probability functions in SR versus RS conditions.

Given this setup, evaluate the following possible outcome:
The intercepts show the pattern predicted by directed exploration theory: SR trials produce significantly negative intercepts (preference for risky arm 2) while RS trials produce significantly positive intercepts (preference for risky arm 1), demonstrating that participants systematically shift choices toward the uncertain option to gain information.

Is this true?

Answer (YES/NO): YES